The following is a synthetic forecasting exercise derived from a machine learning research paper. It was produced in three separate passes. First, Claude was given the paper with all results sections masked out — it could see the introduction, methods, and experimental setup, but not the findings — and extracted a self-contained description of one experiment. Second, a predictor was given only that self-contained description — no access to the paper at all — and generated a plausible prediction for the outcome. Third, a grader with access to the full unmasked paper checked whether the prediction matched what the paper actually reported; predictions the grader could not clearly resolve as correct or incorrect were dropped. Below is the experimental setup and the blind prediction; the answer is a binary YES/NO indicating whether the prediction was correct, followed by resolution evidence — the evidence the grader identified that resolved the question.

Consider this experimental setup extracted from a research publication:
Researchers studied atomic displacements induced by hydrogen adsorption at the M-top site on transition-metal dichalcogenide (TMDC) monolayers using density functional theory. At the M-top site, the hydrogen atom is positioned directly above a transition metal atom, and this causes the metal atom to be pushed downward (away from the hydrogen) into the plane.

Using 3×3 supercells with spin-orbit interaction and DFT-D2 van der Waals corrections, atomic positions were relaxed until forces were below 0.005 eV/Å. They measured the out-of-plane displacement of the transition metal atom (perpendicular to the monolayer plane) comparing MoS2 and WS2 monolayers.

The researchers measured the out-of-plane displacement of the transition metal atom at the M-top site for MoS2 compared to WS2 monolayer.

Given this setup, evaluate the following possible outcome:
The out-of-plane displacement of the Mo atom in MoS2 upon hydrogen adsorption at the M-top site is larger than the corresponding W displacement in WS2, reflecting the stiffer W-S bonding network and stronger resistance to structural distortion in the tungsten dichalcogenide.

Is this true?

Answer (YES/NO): NO